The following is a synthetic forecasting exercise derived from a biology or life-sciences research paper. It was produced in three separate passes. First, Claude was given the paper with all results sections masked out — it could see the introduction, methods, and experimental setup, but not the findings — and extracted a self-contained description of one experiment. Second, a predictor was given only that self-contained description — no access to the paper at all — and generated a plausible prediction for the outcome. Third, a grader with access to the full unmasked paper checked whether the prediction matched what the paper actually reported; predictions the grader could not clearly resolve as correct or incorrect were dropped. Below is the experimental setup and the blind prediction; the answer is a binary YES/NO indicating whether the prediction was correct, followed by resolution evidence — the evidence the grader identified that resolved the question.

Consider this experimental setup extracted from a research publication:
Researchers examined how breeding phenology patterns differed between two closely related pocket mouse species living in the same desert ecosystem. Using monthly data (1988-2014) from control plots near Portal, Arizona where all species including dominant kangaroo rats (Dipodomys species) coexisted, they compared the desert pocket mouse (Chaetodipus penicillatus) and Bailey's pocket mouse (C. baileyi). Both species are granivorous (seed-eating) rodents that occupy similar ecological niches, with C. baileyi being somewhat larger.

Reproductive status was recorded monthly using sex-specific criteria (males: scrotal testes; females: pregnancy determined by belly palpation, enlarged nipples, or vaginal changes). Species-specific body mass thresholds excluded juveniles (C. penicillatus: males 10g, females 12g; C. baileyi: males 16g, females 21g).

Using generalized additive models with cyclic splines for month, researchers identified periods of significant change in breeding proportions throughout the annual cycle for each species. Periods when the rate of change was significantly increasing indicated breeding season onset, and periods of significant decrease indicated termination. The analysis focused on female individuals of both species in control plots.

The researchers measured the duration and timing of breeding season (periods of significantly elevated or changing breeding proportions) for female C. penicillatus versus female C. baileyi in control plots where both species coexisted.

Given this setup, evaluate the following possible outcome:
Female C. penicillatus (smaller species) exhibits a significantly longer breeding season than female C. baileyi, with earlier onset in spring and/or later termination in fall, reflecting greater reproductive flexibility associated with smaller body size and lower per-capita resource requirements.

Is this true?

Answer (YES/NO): NO